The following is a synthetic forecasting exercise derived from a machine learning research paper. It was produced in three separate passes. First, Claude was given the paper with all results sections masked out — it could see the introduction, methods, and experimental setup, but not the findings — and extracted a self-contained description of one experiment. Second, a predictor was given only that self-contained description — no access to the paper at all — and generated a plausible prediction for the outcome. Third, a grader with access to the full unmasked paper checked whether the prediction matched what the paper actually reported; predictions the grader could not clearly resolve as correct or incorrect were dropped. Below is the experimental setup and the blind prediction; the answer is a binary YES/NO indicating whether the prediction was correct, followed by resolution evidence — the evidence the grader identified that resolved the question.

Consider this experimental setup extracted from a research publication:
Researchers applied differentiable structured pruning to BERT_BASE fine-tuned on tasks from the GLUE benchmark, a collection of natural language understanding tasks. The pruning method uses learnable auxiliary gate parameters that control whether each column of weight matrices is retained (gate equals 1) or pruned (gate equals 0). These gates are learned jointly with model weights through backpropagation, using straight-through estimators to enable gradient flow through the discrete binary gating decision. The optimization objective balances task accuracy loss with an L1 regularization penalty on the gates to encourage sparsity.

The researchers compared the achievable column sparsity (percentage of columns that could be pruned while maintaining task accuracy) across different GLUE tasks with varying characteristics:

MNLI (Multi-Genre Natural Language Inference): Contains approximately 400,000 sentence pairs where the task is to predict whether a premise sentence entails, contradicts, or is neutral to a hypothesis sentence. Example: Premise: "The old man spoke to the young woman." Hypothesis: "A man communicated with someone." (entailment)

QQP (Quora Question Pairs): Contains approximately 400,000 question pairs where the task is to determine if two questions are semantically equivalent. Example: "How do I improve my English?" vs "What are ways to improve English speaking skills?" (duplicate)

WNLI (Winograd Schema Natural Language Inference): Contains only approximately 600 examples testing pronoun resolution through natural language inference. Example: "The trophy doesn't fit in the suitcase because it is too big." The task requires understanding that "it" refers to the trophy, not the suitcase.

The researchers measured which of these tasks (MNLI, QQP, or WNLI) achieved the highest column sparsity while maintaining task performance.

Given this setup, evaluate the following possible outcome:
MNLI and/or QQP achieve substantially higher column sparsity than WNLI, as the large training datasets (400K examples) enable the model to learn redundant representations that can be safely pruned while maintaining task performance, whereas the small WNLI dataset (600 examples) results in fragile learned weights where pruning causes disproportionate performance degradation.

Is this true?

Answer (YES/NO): NO